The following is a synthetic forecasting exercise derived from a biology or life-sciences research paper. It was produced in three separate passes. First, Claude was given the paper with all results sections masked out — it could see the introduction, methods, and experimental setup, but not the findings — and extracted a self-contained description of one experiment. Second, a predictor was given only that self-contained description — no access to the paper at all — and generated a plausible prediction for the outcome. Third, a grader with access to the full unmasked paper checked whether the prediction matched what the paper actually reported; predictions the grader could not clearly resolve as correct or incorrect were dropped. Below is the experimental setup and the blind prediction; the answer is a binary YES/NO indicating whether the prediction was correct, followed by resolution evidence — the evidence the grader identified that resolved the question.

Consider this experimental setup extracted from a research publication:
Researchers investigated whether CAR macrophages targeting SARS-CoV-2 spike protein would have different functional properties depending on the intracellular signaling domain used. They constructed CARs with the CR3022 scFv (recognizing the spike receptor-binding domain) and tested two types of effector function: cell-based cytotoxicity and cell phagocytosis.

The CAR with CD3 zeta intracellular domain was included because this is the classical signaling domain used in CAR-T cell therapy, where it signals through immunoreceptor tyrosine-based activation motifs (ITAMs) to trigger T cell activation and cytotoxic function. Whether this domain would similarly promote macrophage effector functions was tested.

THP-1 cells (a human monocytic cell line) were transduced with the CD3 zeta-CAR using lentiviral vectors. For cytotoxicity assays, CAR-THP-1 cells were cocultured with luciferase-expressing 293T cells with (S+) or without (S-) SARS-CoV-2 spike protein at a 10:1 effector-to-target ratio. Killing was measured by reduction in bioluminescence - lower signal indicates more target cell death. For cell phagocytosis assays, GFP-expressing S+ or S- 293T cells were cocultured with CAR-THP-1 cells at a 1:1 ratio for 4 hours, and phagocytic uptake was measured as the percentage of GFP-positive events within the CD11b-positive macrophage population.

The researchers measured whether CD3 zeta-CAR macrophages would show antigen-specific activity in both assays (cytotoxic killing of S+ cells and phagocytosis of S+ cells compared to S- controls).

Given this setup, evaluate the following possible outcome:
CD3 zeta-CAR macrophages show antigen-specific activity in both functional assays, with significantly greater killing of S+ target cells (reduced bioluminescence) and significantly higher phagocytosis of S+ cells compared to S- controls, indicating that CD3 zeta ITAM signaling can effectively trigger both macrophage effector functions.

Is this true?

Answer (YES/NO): YES